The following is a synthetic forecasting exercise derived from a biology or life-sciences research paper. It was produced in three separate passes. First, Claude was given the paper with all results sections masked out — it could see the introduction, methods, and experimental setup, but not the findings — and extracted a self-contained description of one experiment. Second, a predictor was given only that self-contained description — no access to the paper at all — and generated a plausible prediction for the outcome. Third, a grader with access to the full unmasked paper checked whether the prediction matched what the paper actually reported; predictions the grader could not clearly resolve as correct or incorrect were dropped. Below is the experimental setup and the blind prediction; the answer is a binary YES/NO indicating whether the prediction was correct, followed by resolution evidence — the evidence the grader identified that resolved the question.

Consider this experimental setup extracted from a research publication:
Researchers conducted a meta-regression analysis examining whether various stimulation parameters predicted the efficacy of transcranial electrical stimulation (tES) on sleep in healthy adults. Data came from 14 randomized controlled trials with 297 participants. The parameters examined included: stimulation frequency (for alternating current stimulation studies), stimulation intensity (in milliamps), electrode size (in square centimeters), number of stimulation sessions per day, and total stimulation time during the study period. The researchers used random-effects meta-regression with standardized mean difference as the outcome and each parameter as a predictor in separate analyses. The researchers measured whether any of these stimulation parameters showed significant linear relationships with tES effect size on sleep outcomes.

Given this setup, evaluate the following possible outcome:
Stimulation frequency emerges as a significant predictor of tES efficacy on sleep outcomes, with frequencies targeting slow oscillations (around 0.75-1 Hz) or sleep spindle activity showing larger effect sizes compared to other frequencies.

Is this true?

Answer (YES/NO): NO